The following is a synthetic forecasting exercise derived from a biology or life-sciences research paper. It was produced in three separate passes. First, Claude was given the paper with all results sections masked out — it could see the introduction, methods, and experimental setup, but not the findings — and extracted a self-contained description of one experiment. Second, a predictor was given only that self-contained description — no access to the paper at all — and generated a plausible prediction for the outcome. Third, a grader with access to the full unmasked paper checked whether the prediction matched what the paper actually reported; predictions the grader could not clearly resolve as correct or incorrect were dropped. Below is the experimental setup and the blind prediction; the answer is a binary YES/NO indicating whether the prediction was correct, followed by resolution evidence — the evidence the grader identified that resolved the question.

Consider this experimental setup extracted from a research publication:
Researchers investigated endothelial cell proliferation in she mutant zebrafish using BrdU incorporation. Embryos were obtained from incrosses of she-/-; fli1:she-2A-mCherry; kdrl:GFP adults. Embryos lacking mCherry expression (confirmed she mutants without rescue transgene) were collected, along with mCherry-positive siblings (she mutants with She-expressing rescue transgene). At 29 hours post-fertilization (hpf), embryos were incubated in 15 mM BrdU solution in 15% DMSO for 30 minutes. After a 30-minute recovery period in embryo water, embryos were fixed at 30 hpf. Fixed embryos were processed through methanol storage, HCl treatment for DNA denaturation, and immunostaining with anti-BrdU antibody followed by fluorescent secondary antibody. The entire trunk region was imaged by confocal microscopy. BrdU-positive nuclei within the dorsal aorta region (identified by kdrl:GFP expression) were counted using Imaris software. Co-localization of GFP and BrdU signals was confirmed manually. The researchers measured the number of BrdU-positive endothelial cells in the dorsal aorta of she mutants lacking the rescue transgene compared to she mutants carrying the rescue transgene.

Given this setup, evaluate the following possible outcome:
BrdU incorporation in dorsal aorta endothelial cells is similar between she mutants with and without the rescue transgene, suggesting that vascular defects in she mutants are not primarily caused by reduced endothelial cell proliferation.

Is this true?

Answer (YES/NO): NO